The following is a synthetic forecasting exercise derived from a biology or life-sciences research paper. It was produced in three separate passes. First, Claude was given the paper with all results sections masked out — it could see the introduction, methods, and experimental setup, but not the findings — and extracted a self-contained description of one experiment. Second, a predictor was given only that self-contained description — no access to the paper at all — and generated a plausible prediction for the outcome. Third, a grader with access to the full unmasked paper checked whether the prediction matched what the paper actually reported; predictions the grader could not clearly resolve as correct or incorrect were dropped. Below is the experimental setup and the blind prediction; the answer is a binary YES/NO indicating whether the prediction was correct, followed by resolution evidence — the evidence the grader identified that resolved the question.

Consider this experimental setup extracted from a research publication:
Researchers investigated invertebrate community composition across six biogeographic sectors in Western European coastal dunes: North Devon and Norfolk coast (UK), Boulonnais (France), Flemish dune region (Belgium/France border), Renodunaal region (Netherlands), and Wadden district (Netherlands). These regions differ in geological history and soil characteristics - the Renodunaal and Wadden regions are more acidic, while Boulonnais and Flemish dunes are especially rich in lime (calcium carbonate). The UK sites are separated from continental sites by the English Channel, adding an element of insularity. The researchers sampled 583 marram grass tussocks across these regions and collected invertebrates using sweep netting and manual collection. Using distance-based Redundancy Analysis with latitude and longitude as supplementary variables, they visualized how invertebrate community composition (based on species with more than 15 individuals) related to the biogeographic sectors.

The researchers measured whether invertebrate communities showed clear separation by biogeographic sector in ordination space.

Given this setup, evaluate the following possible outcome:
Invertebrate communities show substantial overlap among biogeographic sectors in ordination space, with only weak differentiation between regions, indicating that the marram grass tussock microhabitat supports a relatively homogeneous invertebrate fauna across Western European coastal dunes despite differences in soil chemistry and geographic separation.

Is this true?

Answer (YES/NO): NO